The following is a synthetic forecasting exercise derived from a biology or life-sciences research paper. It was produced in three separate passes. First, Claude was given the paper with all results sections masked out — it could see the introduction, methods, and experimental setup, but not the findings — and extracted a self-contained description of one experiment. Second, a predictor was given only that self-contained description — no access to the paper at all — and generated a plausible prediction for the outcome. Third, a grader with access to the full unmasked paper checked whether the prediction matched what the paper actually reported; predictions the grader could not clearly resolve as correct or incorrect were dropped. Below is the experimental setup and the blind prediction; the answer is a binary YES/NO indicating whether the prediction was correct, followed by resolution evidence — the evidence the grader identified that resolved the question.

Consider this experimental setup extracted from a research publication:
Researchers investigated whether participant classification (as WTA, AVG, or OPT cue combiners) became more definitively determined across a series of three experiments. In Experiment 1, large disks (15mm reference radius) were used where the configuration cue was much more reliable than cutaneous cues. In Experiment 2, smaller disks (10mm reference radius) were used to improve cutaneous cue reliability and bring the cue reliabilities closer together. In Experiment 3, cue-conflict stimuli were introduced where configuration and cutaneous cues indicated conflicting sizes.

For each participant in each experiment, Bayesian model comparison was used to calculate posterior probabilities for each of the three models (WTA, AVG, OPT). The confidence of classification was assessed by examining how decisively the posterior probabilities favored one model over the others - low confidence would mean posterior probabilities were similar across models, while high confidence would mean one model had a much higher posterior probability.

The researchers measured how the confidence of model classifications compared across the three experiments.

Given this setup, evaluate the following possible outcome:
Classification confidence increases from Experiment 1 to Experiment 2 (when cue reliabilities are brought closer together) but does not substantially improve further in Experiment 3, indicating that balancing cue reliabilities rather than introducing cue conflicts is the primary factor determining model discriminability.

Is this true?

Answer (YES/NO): NO